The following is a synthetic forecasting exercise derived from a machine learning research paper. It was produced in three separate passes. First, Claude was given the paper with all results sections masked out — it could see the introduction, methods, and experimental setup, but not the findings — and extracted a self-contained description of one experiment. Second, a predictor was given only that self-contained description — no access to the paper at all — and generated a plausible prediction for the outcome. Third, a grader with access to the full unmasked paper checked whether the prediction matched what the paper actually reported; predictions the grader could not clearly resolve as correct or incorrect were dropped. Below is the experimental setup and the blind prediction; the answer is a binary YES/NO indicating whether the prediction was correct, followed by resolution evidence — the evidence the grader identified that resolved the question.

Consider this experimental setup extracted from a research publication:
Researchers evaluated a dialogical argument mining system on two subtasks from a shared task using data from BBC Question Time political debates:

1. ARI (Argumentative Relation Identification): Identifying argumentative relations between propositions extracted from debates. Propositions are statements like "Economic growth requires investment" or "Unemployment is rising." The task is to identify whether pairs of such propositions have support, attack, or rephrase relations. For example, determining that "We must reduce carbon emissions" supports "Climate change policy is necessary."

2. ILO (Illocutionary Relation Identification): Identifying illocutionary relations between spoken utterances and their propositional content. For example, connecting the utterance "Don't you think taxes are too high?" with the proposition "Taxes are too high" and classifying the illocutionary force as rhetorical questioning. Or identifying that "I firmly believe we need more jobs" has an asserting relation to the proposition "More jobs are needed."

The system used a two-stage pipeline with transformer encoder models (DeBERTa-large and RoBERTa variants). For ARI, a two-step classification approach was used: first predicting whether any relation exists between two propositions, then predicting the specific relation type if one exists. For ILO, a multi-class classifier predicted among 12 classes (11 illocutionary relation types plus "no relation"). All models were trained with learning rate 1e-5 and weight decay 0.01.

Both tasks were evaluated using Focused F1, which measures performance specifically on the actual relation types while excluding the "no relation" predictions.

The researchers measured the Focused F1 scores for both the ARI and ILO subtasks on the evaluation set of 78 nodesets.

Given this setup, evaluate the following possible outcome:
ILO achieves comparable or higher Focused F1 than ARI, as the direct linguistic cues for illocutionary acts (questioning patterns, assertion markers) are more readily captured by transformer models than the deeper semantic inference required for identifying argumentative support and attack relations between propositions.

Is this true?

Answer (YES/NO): YES